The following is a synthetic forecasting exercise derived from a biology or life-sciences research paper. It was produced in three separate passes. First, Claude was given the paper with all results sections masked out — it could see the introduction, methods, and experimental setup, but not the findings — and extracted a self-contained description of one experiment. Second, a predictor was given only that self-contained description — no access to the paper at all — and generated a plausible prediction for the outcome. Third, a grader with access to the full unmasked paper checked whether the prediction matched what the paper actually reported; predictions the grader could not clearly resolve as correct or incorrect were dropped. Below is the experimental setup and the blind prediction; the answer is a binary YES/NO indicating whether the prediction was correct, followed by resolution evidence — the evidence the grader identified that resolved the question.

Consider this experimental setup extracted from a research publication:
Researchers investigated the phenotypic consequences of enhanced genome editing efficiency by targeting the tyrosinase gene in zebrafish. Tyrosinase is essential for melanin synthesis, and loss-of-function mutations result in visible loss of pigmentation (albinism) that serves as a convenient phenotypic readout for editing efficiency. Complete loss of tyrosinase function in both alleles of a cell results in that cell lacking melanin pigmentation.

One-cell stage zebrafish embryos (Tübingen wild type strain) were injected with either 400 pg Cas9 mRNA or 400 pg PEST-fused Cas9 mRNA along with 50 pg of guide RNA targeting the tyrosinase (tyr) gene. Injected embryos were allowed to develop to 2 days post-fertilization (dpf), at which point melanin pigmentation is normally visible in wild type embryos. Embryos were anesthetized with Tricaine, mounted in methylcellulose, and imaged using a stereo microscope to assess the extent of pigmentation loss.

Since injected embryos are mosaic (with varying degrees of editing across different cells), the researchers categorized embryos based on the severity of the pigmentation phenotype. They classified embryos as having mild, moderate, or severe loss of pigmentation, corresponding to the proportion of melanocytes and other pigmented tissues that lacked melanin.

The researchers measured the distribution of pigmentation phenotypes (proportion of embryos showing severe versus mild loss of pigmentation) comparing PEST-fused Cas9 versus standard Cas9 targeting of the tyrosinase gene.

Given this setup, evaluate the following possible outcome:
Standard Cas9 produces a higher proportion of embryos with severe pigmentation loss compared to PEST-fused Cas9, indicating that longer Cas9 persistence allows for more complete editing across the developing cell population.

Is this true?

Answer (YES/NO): NO